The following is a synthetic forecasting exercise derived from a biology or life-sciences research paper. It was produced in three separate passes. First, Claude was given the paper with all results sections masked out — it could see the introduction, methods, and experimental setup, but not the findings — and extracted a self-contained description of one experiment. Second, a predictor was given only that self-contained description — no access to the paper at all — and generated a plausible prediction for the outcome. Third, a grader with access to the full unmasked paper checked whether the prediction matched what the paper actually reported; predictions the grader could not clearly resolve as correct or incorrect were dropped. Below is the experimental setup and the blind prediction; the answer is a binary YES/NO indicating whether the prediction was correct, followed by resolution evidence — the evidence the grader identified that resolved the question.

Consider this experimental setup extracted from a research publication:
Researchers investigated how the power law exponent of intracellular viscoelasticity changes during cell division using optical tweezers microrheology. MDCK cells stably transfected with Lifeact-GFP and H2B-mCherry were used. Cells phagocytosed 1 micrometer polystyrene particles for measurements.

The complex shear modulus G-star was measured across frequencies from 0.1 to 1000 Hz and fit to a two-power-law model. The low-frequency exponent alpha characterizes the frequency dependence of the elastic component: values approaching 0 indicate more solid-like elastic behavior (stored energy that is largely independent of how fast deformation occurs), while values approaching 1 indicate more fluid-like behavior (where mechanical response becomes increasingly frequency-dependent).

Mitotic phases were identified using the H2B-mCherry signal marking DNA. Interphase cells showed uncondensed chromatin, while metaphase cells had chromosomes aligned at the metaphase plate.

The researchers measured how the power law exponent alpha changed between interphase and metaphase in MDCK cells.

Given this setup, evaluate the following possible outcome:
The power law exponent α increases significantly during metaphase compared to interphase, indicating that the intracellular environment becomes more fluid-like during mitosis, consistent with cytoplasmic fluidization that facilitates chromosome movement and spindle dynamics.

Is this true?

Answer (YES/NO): NO